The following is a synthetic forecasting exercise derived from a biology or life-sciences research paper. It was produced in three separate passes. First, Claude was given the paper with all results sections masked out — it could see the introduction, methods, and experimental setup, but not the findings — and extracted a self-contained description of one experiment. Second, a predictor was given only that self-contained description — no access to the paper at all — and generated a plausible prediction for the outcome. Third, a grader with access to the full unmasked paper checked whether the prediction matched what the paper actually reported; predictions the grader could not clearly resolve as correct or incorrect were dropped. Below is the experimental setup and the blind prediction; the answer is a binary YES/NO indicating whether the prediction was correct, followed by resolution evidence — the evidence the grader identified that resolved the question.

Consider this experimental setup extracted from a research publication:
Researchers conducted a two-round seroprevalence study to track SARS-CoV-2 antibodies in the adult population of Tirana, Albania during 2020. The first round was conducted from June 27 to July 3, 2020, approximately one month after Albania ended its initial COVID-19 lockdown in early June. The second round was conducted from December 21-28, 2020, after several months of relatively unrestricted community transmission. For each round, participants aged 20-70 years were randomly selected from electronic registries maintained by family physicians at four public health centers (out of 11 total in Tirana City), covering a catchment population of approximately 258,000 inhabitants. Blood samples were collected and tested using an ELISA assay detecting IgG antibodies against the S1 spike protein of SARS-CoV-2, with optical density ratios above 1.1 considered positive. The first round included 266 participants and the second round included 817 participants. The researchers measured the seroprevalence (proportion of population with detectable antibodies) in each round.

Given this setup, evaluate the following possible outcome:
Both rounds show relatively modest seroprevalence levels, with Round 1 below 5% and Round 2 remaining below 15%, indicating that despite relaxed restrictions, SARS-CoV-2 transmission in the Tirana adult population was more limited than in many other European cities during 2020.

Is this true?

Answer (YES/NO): NO